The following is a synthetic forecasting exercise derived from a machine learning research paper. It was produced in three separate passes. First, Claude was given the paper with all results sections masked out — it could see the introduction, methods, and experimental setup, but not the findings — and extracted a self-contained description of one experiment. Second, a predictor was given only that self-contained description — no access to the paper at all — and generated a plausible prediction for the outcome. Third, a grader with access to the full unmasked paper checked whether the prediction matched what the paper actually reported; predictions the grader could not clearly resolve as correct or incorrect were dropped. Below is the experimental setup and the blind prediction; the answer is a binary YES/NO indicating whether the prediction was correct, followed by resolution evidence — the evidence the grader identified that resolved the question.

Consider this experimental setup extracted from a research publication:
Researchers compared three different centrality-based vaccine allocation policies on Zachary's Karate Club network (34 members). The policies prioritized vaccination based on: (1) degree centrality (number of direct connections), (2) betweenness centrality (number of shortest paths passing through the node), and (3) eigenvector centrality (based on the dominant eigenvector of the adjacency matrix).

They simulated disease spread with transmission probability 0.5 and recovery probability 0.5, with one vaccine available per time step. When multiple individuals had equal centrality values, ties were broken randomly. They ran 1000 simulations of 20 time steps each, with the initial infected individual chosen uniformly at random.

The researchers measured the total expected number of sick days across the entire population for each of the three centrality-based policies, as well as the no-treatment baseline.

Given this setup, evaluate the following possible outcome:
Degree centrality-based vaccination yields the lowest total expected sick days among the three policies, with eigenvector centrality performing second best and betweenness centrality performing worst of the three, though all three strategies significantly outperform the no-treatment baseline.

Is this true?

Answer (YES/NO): NO